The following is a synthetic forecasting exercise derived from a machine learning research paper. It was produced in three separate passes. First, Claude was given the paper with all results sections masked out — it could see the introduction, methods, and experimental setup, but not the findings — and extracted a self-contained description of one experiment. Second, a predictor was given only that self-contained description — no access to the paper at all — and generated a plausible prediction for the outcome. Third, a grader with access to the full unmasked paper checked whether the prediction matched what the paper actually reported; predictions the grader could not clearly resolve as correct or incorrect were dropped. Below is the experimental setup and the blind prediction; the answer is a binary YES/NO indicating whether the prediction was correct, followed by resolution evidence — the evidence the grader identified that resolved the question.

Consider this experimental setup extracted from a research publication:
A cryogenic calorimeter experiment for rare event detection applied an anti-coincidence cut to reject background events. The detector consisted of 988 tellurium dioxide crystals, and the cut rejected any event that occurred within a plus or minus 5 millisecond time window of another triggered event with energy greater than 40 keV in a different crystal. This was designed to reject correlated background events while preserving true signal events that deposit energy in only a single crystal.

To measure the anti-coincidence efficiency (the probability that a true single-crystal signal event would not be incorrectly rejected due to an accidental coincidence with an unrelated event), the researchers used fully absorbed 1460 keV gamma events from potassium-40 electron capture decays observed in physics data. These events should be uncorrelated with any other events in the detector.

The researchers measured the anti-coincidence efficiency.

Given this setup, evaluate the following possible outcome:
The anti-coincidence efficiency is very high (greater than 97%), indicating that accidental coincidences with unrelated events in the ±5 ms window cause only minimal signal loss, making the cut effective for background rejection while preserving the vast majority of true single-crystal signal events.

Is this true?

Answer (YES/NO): YES